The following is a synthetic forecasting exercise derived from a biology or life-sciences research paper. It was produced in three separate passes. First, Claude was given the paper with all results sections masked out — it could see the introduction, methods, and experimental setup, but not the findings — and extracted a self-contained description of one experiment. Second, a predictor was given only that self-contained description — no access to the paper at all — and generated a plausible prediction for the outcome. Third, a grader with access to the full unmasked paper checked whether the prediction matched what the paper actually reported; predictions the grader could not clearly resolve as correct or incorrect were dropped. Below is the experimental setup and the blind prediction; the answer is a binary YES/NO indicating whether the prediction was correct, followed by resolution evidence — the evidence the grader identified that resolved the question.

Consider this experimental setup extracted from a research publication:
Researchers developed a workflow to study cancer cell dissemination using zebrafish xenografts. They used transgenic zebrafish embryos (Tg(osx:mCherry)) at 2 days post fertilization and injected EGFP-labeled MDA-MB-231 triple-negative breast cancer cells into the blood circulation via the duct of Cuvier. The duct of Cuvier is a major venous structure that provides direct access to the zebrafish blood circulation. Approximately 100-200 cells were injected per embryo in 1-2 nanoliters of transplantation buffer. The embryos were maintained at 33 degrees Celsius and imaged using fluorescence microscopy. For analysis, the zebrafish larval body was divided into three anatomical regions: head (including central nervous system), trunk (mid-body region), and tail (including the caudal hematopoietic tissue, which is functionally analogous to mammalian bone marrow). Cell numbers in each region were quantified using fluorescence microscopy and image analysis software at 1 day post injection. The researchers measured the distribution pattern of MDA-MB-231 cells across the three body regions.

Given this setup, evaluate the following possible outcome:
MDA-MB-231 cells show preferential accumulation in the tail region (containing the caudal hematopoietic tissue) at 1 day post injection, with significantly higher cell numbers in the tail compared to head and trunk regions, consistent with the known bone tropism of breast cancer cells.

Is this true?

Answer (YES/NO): YES